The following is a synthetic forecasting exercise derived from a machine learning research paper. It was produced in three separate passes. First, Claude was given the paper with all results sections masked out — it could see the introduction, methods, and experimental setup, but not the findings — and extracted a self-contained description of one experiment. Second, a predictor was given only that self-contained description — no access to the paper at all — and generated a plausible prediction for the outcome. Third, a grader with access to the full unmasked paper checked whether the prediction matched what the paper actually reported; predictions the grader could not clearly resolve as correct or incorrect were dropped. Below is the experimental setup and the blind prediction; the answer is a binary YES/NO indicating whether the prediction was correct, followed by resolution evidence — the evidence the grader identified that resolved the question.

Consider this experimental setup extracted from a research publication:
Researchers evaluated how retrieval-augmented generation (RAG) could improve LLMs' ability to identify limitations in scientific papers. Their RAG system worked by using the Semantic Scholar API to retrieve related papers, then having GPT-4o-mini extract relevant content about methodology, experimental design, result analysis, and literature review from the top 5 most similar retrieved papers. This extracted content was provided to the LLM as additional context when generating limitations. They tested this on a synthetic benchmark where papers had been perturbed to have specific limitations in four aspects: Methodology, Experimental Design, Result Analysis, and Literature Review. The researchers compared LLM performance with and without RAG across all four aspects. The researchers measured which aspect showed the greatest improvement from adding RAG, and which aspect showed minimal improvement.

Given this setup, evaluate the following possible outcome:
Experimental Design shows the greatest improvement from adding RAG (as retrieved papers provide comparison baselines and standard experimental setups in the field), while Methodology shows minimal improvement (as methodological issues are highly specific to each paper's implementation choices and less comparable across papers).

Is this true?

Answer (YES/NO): NO